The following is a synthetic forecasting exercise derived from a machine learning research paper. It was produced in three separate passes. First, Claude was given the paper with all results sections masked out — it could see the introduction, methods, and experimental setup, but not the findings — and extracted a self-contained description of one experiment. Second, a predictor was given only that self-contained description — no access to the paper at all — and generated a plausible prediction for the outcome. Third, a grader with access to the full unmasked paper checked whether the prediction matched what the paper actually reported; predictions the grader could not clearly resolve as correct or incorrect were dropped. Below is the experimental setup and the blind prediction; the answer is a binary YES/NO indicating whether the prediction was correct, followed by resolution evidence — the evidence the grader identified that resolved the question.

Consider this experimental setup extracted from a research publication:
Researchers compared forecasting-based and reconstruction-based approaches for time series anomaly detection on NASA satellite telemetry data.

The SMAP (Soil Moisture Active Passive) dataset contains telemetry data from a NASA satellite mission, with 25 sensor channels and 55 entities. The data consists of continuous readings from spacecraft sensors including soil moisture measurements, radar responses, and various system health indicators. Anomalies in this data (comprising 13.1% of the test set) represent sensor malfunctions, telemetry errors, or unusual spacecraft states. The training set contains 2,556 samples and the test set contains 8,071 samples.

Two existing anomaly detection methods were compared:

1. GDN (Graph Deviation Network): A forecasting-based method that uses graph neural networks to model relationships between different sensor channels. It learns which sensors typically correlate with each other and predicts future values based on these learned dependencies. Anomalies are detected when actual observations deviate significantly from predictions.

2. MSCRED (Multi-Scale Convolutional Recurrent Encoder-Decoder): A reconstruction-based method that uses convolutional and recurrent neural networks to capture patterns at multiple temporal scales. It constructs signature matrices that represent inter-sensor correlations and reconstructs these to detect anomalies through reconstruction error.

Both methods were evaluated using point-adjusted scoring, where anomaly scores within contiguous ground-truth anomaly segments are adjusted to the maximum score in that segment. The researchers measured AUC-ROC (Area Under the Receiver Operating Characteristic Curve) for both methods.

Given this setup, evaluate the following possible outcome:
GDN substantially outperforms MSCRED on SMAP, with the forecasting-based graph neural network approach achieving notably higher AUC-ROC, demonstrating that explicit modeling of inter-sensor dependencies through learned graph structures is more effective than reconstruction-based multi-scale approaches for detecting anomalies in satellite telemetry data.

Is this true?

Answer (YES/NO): YES